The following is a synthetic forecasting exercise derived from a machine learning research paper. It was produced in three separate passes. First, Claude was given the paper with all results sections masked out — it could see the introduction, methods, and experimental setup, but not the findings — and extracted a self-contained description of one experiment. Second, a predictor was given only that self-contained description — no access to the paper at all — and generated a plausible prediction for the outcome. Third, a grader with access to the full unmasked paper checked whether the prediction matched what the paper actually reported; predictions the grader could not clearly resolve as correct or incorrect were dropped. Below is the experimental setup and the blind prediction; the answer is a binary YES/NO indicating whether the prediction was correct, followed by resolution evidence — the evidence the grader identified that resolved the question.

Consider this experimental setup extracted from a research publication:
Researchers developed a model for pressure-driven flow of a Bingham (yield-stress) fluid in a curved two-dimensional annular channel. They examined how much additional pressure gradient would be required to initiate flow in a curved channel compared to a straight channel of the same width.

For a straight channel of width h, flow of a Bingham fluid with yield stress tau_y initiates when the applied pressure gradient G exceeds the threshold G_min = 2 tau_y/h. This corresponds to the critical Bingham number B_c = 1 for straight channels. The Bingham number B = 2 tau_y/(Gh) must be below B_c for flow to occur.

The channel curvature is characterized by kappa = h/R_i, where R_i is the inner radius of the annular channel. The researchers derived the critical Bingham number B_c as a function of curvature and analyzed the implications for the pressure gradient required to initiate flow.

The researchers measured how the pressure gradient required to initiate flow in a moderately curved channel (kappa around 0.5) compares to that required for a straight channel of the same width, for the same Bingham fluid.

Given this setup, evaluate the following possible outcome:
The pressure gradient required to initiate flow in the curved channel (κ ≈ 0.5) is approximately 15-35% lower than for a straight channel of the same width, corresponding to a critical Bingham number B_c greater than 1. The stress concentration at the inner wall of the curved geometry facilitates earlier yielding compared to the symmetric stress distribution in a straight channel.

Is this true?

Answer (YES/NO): NO